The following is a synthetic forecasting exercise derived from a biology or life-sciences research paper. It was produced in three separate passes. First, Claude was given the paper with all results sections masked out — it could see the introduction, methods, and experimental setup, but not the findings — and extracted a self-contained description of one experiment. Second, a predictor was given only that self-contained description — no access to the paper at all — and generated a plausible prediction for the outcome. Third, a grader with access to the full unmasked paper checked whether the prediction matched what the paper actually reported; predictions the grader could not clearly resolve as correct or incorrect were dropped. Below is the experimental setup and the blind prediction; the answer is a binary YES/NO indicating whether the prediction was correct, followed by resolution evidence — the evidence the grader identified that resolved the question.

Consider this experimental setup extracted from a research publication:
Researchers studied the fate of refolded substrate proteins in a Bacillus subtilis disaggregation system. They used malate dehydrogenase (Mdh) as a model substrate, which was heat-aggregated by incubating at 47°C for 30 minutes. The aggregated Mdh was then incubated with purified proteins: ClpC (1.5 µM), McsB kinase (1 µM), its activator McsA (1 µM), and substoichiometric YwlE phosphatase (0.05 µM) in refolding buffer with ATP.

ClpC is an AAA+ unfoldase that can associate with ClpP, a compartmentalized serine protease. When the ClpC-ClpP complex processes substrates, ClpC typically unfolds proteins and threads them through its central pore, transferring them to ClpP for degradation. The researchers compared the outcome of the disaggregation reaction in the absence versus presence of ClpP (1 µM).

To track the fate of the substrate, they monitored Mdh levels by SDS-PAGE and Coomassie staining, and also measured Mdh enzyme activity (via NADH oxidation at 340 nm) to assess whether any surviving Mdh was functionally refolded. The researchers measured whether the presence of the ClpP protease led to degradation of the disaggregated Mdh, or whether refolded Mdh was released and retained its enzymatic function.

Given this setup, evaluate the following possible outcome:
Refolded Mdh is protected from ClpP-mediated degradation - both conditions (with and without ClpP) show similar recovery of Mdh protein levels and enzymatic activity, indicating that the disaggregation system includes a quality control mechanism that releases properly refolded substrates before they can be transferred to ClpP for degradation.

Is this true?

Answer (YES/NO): NO